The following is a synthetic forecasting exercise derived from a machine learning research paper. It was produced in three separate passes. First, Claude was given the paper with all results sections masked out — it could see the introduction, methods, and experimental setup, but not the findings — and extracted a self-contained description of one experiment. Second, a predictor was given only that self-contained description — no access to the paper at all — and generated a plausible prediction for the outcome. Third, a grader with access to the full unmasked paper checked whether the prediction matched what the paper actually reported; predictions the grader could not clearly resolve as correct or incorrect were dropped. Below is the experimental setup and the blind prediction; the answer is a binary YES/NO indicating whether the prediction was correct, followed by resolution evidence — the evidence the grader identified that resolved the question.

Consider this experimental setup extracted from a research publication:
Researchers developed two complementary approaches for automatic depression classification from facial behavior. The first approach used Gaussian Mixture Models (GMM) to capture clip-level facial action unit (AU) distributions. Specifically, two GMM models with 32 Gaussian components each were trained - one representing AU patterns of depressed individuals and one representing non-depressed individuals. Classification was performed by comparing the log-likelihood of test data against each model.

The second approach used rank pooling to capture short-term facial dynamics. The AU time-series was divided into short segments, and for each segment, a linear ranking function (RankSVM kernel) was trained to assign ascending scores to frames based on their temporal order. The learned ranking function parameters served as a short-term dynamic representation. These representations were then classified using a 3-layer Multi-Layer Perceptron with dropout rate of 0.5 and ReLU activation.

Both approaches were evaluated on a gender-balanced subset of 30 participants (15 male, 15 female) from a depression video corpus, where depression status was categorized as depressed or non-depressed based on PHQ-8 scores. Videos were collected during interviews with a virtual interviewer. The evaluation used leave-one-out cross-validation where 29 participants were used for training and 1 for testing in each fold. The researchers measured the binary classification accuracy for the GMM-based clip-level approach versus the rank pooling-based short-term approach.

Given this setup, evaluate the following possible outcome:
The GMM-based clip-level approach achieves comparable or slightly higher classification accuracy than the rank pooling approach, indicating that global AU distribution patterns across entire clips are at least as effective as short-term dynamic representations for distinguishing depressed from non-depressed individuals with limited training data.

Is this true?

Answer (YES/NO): YES